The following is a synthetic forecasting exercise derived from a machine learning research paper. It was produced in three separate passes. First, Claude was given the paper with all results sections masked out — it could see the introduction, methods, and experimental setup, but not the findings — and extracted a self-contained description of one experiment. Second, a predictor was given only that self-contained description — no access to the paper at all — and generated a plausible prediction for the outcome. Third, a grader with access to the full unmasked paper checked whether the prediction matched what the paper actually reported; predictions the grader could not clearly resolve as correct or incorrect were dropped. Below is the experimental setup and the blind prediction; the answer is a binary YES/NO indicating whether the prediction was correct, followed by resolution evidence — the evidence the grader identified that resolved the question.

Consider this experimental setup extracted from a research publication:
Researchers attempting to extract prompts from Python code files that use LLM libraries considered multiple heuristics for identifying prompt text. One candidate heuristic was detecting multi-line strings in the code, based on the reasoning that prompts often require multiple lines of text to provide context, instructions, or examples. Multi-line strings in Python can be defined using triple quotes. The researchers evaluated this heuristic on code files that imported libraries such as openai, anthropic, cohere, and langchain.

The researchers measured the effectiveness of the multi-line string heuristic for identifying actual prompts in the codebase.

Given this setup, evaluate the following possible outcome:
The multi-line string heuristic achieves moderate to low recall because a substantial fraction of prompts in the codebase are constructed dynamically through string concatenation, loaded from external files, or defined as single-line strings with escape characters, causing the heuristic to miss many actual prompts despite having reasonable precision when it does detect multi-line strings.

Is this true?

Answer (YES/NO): NO